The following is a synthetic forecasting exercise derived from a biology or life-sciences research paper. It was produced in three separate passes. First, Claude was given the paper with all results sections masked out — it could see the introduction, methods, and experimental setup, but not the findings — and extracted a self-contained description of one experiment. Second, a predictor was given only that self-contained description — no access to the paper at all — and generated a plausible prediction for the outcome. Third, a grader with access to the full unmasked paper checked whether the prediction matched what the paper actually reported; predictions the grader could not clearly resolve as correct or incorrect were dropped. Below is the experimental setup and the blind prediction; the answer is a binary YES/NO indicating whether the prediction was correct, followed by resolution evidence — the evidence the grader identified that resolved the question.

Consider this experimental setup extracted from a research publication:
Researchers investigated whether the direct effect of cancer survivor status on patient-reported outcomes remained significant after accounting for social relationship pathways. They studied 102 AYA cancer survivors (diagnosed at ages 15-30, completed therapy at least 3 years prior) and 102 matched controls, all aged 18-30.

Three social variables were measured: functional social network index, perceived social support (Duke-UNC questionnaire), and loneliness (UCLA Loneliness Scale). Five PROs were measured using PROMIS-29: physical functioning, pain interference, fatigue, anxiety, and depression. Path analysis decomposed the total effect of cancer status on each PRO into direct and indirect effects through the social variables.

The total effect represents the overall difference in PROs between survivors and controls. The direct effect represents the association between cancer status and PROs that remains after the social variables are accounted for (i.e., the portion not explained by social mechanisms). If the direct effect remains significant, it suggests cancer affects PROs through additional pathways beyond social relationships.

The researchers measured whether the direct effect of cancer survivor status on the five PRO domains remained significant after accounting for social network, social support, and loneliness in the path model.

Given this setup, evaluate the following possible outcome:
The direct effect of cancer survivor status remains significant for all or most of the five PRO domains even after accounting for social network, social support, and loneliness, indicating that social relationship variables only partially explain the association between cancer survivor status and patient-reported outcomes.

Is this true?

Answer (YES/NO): YES